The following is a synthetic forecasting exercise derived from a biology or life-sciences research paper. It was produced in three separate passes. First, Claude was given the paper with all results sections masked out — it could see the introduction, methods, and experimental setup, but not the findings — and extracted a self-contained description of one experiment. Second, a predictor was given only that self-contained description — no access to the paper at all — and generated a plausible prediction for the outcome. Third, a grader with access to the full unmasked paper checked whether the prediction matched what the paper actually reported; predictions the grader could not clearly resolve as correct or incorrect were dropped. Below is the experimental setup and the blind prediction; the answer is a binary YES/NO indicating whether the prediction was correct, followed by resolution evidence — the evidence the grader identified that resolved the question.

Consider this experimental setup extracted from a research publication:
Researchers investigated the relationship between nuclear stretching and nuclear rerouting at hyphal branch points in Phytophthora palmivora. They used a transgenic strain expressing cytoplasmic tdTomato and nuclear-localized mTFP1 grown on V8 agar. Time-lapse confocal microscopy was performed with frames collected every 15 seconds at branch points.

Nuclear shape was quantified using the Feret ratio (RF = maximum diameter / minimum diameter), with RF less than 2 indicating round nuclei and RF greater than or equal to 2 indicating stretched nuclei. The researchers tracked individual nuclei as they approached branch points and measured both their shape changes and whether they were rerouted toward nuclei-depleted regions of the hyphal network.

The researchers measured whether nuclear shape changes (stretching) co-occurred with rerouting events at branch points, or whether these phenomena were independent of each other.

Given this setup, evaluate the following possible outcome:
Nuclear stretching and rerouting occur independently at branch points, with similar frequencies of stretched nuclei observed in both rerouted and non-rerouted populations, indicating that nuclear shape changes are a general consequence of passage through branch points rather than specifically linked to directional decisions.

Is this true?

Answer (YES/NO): NO